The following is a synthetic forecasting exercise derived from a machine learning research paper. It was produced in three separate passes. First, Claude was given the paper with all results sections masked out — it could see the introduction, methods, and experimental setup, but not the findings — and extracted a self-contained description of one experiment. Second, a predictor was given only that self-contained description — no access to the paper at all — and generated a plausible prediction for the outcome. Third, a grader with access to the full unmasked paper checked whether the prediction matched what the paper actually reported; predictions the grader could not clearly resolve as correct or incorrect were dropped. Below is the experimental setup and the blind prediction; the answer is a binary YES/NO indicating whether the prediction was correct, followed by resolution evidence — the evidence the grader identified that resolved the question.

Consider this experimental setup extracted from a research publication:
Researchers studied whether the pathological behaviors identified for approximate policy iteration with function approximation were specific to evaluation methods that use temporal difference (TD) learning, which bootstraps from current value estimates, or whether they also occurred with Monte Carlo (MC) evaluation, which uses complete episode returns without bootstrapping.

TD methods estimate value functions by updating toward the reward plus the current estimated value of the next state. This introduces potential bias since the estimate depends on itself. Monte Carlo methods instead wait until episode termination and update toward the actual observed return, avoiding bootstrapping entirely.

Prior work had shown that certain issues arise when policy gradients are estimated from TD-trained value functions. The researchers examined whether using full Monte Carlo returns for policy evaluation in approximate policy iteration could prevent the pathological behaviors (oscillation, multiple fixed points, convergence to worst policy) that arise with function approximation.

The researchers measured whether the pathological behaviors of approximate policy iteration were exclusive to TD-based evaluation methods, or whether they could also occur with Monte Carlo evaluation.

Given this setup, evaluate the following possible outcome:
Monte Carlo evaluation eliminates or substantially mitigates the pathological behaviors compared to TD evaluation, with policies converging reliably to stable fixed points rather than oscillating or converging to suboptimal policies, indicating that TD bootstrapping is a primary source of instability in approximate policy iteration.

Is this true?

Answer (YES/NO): NO